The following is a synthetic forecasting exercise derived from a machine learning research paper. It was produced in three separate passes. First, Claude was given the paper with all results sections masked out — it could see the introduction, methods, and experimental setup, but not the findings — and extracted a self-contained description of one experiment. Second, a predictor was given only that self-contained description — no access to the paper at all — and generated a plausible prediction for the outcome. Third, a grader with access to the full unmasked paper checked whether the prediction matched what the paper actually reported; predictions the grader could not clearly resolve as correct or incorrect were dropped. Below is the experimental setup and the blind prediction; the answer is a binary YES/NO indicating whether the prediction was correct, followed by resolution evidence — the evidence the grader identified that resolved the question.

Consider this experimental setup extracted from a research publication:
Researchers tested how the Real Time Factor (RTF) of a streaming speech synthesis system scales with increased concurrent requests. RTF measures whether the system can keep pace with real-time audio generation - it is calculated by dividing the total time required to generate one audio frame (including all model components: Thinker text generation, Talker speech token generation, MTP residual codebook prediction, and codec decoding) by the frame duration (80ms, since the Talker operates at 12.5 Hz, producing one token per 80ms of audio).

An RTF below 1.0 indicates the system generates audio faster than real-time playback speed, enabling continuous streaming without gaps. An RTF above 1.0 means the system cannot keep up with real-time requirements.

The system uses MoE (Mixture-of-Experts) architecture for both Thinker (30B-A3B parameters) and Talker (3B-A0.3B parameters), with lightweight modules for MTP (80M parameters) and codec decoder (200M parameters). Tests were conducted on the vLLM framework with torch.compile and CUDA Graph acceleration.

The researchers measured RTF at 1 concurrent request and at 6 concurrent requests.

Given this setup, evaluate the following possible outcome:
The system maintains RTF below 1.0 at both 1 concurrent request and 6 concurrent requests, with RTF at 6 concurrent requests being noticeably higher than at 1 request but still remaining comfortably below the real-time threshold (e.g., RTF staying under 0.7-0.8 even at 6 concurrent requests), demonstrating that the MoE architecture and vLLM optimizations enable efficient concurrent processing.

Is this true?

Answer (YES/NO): YES